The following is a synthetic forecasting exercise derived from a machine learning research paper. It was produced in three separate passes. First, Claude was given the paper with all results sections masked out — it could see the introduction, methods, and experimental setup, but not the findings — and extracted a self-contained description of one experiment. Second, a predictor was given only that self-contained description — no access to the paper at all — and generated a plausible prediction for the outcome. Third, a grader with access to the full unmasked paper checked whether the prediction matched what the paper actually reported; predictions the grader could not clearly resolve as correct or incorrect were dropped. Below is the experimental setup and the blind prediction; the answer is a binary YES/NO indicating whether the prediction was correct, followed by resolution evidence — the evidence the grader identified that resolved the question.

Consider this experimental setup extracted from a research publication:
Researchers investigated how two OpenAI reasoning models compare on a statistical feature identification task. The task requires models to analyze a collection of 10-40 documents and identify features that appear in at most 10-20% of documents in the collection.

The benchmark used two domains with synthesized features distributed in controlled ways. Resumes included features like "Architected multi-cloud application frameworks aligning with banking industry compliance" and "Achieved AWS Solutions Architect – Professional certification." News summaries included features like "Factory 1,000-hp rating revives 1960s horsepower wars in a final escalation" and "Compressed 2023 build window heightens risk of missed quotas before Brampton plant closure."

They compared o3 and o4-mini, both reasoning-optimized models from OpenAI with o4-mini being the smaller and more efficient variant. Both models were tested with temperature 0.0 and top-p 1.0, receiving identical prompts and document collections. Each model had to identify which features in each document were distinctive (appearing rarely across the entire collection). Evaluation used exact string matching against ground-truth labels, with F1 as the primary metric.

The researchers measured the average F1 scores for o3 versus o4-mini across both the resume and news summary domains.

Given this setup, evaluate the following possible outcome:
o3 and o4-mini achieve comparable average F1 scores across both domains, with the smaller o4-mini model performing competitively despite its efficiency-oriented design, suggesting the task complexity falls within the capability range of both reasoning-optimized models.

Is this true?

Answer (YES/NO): NO